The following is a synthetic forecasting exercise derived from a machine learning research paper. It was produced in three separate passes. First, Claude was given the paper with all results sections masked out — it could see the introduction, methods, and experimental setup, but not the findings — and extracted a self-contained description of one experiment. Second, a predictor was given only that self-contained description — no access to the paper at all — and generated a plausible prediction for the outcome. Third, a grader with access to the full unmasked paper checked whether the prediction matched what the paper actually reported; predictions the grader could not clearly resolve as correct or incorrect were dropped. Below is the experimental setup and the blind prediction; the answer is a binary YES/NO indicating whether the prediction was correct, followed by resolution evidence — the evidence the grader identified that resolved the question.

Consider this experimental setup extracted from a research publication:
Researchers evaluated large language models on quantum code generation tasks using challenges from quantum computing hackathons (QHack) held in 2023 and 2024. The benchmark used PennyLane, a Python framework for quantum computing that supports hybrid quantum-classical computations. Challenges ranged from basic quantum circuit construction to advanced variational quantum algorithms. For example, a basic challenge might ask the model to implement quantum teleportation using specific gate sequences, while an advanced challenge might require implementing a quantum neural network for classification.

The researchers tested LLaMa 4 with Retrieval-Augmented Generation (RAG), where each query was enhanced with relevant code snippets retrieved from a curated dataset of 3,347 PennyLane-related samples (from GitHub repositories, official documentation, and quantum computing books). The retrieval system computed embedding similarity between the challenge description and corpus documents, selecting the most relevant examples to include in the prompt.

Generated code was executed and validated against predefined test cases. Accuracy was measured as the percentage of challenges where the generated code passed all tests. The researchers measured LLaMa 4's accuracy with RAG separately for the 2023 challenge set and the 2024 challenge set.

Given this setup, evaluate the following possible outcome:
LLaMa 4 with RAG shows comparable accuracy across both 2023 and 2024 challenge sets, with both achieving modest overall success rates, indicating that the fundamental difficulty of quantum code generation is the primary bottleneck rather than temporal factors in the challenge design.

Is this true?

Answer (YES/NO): NO